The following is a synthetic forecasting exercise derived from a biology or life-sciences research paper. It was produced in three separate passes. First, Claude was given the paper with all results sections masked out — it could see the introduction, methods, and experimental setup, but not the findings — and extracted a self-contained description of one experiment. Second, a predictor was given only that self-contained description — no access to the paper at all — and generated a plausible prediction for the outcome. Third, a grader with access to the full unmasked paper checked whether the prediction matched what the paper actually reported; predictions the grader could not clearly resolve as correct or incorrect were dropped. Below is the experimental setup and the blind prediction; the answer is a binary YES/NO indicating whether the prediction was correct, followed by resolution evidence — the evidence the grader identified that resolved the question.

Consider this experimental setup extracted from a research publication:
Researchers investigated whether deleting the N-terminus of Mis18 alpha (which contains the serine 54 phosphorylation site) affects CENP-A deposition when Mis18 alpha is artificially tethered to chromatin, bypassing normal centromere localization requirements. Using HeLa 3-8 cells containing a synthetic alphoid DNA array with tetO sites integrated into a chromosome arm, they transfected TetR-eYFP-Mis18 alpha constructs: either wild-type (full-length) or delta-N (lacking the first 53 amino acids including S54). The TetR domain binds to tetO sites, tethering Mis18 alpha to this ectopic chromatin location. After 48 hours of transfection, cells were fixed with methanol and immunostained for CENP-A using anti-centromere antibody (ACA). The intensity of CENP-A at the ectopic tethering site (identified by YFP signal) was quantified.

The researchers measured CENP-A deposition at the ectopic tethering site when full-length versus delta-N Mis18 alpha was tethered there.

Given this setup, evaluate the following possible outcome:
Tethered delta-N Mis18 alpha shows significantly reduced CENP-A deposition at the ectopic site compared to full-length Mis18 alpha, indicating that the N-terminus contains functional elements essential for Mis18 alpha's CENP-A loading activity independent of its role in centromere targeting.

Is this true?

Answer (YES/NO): NO